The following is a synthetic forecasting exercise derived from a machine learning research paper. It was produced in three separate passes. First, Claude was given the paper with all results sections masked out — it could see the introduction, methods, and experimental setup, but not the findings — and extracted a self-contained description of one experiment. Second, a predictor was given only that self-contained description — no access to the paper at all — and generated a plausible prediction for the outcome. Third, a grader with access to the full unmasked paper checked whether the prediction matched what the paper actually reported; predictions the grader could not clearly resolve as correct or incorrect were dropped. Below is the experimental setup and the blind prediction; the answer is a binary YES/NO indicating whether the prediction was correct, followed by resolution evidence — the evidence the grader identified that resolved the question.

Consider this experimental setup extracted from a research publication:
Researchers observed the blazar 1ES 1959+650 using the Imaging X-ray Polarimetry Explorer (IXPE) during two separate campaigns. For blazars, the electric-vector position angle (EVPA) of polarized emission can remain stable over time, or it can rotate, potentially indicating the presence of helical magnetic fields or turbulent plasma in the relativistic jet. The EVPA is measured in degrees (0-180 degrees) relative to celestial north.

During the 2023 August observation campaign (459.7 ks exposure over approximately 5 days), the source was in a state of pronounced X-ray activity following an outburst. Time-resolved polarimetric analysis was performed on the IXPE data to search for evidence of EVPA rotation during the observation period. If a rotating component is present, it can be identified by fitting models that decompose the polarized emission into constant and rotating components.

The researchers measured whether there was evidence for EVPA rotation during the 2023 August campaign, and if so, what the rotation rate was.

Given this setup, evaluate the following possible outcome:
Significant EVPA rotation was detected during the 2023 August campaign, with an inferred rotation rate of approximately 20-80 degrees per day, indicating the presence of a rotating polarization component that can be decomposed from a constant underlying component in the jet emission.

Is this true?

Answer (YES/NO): NO